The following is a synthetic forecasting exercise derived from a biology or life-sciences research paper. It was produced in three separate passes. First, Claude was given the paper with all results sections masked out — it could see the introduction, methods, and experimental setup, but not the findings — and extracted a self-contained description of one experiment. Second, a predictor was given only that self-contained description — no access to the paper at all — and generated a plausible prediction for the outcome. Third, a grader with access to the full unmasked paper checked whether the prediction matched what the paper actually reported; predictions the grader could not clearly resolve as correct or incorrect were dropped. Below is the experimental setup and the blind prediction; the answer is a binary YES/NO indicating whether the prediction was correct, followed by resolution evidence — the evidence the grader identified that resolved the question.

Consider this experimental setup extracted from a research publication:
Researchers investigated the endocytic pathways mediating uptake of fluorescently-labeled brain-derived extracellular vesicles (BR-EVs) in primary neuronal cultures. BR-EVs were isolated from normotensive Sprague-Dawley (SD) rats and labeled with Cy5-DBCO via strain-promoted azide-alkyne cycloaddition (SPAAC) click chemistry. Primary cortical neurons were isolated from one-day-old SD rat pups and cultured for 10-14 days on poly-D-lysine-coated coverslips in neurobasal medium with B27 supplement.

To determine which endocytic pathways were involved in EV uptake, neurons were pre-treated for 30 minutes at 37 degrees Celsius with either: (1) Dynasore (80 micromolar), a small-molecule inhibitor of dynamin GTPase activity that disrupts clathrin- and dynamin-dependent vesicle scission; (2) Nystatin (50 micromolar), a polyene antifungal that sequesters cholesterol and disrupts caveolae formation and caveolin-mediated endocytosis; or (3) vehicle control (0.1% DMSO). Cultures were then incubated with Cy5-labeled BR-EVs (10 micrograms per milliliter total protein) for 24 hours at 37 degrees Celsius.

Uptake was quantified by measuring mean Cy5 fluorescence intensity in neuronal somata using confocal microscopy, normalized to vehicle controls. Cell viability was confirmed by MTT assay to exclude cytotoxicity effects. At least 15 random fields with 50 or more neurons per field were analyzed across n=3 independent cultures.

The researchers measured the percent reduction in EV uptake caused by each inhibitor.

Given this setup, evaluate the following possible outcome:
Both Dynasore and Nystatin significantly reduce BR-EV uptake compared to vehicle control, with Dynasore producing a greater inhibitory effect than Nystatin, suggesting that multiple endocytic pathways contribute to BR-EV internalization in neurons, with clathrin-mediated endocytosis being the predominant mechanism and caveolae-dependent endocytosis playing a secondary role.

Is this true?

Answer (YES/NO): NO